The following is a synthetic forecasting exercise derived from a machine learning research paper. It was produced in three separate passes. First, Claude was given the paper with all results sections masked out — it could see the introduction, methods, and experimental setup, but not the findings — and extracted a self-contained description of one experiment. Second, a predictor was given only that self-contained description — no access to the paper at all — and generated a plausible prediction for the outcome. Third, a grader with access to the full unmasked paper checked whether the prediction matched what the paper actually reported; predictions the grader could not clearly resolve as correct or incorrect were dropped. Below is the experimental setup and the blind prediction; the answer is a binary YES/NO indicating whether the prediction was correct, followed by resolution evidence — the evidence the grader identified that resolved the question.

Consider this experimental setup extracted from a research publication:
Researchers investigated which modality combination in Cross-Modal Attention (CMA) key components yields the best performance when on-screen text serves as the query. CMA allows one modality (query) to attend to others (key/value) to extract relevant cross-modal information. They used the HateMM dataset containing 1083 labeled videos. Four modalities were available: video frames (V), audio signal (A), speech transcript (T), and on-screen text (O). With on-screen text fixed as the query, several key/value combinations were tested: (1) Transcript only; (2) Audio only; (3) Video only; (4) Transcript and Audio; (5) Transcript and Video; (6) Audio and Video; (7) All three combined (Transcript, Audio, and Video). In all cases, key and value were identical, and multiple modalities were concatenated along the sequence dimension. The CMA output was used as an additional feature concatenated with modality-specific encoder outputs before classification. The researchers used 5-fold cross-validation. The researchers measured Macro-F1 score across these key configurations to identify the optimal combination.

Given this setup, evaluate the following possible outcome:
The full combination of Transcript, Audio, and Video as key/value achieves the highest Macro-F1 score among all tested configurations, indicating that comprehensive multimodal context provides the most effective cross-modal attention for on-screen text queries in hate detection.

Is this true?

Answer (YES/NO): YES